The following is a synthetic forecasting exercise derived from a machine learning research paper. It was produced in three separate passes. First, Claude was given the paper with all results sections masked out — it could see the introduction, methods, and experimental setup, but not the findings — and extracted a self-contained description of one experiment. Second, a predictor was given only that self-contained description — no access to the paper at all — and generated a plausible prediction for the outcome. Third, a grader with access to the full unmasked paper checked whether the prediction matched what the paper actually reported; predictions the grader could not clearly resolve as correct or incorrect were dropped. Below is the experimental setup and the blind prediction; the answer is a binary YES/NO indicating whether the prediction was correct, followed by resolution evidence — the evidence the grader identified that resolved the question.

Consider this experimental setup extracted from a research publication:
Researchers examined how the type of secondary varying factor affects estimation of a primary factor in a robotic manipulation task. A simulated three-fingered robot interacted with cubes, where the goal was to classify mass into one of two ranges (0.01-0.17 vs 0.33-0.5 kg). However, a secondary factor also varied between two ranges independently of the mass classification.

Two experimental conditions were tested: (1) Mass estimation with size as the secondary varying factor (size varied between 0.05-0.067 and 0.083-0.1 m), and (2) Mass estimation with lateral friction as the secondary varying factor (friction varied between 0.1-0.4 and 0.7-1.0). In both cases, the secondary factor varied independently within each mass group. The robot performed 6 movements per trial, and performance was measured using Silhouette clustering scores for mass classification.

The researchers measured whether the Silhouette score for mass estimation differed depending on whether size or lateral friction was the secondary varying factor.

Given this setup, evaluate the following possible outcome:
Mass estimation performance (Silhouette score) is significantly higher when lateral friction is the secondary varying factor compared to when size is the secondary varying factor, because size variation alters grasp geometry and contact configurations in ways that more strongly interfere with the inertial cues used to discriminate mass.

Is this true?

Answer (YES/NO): NO